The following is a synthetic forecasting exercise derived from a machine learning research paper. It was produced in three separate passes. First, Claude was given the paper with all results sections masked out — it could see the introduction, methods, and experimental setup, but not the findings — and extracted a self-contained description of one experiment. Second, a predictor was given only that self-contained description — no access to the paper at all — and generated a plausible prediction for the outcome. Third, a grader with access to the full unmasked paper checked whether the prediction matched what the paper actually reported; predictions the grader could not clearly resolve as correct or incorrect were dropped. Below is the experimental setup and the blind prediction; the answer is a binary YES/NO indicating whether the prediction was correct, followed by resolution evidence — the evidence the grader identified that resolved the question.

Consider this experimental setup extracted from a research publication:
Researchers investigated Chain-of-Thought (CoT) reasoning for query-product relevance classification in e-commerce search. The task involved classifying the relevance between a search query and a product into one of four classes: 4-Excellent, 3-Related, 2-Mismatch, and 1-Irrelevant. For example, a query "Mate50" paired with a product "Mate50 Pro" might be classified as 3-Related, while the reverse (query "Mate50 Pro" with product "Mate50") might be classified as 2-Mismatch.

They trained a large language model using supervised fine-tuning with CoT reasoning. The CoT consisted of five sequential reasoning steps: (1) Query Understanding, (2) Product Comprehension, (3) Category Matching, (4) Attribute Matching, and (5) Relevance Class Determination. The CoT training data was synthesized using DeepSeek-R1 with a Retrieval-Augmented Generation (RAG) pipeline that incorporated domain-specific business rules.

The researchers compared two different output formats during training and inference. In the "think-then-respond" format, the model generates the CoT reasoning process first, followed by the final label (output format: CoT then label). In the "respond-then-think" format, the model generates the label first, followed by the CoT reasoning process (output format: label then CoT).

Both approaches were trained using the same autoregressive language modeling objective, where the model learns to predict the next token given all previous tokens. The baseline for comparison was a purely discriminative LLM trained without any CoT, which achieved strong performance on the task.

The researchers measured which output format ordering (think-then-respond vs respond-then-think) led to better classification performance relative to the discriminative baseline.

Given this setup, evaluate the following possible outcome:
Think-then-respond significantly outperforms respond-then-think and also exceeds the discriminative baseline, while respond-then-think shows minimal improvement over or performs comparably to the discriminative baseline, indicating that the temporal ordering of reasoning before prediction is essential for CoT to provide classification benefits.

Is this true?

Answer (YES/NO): NO